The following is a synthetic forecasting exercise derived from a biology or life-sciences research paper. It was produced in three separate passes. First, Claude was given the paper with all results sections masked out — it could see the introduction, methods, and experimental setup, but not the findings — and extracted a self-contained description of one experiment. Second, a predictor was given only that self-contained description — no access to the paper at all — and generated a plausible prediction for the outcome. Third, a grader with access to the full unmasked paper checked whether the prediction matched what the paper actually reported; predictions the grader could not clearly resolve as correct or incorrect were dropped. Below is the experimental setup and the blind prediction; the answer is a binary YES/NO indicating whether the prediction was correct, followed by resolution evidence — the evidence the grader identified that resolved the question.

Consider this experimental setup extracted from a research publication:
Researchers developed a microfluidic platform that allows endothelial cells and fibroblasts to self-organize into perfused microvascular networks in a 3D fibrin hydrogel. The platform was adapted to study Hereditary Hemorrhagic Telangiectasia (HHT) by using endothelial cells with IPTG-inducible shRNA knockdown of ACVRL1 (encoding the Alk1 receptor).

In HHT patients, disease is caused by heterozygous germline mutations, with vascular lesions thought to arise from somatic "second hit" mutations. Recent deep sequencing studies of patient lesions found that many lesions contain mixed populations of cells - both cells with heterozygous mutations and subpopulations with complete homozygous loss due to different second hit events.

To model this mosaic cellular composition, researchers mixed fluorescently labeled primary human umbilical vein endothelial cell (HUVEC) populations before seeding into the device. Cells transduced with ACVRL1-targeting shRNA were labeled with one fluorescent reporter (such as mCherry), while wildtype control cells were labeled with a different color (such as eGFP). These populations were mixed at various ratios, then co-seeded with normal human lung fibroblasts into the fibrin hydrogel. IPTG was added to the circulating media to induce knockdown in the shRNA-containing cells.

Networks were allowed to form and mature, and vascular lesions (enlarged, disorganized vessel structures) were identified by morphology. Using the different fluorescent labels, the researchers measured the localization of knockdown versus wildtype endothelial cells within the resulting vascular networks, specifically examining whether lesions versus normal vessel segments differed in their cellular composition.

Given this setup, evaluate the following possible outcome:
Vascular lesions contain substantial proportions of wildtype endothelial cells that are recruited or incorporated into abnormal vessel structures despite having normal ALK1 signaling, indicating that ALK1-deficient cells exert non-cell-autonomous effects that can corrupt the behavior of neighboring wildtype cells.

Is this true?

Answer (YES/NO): YES